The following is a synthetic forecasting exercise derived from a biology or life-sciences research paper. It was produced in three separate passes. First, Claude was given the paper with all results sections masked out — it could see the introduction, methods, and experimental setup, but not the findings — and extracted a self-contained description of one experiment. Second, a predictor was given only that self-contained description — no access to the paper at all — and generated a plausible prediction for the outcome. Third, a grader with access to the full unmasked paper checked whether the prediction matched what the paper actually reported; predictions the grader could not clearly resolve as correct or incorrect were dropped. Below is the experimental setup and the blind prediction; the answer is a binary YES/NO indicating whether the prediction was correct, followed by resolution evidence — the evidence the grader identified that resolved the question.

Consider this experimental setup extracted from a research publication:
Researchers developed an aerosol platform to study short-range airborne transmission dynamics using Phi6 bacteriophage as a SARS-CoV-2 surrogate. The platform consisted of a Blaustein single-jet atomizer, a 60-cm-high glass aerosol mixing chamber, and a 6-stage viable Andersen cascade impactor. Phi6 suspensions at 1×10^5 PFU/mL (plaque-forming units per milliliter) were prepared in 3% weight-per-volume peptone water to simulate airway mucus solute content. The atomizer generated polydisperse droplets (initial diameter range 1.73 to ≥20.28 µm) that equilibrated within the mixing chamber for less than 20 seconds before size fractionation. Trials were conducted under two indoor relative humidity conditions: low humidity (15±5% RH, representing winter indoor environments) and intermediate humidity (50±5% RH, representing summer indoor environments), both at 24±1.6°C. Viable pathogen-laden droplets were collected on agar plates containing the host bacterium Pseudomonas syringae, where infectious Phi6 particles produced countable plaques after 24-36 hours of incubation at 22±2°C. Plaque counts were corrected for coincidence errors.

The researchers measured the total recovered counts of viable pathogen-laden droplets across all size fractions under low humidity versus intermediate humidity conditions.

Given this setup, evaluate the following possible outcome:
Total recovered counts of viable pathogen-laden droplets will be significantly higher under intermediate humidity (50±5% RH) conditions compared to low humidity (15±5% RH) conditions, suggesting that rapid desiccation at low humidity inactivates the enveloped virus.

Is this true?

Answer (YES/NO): NO